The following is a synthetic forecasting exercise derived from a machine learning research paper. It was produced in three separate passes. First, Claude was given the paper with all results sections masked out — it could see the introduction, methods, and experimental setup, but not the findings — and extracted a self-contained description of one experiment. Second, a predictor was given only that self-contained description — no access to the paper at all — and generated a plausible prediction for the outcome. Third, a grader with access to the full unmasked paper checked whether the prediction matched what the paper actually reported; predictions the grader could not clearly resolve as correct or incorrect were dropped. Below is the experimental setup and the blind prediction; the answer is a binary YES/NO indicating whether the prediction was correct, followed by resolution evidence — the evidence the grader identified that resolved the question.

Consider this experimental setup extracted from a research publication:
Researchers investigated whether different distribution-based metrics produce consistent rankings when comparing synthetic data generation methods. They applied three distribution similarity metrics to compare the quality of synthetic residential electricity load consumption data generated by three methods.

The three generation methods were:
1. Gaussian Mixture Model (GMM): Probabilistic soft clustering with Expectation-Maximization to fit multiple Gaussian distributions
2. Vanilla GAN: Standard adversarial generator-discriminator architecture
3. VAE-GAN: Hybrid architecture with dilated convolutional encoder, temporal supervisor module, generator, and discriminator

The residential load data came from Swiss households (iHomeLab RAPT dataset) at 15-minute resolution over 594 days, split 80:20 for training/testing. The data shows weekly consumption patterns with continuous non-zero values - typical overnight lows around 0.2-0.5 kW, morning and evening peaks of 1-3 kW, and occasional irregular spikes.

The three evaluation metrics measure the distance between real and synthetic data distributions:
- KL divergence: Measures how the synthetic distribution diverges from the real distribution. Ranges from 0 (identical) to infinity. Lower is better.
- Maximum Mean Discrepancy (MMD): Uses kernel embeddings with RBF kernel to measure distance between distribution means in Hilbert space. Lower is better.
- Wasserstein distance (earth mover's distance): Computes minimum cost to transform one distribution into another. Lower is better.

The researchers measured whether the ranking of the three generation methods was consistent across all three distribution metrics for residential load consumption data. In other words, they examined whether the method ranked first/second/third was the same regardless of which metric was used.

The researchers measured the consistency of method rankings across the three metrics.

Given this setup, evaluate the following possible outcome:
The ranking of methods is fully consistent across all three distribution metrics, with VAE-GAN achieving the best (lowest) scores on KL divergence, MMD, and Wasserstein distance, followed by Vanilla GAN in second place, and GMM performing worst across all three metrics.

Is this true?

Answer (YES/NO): NO